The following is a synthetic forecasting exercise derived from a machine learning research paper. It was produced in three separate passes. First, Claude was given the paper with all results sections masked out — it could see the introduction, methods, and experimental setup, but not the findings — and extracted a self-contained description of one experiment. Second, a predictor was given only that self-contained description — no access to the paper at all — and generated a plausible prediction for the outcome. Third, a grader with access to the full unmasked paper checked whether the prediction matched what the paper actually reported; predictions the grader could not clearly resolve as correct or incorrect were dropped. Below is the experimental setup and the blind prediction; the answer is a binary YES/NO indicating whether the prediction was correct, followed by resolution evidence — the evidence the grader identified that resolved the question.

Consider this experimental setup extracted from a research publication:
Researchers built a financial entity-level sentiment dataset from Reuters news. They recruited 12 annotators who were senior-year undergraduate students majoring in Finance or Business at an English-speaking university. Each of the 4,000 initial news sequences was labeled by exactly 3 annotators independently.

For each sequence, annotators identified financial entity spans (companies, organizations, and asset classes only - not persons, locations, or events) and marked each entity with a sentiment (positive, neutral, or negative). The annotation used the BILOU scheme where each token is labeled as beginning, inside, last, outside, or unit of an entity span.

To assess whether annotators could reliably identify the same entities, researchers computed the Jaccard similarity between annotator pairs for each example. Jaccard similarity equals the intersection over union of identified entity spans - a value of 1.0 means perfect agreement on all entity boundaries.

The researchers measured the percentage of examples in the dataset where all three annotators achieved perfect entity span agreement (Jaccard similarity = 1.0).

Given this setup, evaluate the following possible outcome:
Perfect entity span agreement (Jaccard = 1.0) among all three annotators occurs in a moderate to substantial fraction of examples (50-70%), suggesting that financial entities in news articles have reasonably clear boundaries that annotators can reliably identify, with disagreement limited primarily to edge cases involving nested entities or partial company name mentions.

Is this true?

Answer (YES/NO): NO